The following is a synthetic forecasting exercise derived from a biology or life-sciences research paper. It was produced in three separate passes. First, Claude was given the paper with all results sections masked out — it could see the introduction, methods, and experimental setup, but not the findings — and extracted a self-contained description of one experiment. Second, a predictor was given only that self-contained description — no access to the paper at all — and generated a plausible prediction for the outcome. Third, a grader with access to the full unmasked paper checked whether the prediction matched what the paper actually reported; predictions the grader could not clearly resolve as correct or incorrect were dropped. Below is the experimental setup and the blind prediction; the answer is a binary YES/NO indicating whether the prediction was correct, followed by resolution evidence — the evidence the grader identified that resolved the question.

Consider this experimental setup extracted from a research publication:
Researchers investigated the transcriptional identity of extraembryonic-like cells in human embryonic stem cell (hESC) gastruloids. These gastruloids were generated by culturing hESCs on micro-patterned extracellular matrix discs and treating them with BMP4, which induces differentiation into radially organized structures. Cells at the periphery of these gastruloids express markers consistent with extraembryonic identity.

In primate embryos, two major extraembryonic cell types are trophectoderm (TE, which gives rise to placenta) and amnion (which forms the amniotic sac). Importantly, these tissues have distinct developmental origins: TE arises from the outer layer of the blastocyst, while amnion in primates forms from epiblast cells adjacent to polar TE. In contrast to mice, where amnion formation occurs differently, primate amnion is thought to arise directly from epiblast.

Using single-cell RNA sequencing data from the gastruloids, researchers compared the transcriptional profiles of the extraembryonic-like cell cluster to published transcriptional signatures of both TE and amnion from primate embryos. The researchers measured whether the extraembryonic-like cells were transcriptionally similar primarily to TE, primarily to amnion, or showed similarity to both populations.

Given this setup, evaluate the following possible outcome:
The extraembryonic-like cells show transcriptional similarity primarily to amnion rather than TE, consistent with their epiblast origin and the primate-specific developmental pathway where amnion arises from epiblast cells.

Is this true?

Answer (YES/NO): NO